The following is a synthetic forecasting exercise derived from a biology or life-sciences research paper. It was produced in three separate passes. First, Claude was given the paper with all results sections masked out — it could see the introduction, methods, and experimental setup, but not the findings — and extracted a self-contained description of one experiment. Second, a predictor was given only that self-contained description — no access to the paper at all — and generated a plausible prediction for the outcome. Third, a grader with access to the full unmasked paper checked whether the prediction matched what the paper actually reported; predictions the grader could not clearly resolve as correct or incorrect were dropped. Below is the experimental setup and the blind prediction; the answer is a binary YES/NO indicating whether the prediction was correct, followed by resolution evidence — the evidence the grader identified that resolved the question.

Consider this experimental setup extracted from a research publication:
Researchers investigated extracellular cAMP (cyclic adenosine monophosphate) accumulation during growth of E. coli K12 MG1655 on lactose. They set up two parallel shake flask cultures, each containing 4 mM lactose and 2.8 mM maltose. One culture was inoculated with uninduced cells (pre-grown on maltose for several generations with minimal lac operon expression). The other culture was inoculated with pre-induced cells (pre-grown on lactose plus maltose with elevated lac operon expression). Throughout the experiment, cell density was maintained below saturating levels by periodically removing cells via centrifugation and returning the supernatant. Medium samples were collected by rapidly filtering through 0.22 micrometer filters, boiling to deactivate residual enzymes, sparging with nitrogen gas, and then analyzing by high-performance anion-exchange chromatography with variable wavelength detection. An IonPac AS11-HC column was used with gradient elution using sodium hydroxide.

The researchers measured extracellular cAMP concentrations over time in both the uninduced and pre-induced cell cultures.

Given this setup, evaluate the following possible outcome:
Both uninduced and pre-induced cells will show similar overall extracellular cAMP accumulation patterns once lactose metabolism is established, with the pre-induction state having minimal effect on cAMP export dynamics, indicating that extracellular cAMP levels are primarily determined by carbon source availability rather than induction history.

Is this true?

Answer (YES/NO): YES